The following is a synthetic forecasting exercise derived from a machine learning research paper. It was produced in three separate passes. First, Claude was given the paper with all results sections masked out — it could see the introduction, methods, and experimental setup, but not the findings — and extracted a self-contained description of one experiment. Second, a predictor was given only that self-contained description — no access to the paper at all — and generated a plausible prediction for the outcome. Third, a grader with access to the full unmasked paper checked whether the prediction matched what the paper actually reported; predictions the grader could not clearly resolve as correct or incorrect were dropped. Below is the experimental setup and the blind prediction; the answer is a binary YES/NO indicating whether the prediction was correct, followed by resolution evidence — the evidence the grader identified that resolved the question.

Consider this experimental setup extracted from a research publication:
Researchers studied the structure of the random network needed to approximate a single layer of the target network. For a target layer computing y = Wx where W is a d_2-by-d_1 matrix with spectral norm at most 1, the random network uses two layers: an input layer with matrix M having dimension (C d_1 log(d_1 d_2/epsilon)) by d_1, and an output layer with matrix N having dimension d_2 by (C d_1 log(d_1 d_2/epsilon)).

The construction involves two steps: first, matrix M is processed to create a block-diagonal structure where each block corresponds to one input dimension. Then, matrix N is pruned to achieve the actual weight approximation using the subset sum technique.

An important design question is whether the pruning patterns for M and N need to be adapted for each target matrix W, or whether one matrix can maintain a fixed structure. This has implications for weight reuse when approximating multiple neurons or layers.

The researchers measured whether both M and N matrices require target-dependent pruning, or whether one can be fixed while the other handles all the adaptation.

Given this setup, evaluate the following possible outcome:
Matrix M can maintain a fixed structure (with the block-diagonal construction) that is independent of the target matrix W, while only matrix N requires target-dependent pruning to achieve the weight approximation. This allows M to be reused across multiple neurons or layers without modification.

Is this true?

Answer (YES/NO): YES